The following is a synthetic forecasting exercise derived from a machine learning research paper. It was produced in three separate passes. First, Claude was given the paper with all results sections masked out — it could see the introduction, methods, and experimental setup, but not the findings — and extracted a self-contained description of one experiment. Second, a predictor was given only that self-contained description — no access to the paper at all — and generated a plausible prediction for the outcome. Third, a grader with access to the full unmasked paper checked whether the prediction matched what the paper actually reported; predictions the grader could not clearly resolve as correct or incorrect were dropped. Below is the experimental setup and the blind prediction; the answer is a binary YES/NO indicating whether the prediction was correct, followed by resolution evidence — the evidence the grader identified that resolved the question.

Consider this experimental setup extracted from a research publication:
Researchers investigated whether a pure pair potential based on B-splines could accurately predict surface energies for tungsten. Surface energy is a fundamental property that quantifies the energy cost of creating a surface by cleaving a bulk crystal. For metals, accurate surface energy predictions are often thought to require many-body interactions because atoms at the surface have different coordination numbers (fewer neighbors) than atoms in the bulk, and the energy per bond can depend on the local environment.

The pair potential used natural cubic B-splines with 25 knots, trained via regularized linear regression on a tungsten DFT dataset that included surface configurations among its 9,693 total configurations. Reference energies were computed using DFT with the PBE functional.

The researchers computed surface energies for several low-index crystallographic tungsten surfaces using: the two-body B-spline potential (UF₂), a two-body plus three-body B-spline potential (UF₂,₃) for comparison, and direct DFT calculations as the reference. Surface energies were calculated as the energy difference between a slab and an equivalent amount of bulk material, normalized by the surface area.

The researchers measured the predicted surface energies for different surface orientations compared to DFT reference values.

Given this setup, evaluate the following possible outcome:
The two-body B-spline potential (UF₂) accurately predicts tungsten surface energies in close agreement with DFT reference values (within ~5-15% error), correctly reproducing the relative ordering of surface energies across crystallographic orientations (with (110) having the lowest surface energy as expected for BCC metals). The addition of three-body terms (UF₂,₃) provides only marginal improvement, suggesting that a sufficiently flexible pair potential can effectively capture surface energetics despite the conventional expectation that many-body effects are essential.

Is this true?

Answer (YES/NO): NO